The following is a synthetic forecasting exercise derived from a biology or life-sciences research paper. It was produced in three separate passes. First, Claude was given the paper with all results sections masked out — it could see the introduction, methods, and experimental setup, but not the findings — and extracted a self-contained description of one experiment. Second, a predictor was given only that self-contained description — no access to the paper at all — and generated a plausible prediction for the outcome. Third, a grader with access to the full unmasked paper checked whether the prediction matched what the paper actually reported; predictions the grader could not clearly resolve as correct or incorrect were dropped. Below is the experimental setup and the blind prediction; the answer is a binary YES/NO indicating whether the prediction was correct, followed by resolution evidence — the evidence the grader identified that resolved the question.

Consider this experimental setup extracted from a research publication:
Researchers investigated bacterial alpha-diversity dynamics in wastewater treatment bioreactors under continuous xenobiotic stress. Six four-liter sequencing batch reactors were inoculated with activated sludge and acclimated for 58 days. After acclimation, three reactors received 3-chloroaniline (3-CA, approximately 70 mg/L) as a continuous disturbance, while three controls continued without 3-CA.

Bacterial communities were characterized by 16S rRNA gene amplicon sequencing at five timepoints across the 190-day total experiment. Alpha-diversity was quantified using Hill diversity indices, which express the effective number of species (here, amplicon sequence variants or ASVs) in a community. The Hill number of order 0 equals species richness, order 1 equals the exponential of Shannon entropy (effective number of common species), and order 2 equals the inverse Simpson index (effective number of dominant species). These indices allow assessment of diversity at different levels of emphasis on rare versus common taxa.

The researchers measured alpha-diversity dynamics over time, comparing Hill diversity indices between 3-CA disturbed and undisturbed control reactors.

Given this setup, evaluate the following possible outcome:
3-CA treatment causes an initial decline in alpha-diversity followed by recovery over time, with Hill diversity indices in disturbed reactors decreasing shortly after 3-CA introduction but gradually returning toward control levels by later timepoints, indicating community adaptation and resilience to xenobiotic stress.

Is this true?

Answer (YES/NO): NO